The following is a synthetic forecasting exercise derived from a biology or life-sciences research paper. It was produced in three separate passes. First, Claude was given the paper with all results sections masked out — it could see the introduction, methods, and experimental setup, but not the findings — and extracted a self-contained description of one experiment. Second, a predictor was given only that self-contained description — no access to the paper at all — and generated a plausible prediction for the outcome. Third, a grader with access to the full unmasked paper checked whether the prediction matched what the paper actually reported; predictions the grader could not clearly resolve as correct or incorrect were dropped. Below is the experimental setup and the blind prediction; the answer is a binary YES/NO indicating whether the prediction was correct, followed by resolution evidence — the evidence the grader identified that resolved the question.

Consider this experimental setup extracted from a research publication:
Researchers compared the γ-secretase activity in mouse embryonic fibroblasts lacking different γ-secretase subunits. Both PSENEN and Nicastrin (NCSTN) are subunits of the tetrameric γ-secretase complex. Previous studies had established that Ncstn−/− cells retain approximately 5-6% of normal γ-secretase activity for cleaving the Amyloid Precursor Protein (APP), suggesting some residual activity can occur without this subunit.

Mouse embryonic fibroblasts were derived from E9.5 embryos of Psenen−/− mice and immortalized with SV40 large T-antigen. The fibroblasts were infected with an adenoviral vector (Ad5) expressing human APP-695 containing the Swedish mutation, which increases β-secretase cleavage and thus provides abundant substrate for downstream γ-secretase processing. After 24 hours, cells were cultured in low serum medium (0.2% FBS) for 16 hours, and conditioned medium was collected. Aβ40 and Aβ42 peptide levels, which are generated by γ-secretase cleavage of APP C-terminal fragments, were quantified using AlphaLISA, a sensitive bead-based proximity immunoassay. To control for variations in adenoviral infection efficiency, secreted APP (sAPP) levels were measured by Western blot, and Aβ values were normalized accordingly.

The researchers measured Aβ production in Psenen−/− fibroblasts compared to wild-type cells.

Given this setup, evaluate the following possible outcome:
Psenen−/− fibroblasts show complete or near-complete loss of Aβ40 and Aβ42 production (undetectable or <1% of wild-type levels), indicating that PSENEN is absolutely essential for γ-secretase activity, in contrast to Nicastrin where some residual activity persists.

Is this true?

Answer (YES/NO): YES